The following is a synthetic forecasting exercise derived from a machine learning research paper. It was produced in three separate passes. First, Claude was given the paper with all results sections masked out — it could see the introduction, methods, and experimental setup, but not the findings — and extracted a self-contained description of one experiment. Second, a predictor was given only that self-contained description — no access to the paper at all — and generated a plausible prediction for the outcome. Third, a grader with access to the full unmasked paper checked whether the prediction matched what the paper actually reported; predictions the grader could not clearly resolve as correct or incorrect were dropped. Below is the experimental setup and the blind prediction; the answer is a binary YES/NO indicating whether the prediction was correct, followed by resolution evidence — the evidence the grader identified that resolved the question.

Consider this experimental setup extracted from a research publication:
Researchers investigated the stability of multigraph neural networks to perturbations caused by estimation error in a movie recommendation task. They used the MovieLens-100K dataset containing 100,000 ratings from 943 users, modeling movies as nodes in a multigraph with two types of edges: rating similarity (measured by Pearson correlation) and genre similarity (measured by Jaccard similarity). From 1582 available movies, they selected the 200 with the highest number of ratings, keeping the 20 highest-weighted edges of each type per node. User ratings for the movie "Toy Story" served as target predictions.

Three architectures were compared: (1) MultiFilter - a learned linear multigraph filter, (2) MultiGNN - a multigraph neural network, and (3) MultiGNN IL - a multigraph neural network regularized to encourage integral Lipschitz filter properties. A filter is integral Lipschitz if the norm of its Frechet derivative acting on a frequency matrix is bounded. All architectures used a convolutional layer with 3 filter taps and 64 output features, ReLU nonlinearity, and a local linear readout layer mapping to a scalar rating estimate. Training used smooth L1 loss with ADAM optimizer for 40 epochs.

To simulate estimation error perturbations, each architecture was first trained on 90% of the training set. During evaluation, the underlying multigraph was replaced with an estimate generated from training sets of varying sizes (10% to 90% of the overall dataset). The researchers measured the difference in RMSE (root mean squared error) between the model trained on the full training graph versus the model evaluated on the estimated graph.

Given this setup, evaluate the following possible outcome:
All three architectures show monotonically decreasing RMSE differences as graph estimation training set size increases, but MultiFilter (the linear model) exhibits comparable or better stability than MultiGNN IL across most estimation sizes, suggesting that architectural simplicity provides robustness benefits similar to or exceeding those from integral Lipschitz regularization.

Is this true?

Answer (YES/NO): NO